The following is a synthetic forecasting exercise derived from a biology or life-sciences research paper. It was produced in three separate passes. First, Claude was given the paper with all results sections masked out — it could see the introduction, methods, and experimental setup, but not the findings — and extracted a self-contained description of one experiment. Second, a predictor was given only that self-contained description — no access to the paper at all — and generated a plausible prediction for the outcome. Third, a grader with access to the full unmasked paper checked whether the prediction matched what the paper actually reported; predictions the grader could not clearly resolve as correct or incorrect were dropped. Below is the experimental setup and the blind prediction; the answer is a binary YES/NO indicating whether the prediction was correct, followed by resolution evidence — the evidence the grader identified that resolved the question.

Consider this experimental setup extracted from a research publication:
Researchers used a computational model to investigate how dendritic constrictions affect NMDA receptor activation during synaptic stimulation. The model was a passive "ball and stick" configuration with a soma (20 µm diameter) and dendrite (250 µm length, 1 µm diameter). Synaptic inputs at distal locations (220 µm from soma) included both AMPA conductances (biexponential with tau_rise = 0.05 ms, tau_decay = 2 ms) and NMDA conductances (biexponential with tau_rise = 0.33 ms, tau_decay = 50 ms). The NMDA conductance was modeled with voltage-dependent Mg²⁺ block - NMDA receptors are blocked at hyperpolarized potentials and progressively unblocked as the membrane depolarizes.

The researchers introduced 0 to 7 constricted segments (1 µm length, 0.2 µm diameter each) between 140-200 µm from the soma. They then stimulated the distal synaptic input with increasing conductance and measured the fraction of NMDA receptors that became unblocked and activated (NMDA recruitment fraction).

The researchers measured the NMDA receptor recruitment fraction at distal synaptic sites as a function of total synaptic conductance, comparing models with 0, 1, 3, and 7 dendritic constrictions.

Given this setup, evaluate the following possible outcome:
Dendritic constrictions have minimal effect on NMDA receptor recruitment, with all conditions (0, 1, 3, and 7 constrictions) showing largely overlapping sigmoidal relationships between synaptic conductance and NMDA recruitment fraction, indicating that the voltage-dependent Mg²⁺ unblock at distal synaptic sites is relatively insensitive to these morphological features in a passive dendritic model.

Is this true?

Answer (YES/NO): NO